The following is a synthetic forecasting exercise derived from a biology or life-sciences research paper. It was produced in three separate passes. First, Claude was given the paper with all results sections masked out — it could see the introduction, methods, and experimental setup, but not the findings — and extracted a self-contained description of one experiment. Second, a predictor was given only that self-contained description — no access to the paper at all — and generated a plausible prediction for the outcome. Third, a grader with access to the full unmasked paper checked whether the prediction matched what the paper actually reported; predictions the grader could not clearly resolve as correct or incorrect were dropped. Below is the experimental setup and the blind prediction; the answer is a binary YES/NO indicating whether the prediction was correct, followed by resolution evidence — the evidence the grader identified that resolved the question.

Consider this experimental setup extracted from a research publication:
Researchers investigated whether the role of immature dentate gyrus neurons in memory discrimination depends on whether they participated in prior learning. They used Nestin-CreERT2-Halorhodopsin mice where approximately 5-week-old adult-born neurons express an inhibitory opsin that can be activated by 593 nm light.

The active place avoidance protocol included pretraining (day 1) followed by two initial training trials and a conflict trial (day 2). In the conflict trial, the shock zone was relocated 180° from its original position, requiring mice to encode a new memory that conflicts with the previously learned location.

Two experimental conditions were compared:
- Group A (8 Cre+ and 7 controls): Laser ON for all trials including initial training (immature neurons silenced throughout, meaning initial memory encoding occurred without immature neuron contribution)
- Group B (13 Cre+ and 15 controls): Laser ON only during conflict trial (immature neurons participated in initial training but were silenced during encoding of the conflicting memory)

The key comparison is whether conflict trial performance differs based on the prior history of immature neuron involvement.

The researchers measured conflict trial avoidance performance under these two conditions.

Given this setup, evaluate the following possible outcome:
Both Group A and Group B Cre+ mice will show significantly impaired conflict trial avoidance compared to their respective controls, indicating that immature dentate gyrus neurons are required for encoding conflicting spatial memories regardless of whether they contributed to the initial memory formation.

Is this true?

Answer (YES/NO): NO